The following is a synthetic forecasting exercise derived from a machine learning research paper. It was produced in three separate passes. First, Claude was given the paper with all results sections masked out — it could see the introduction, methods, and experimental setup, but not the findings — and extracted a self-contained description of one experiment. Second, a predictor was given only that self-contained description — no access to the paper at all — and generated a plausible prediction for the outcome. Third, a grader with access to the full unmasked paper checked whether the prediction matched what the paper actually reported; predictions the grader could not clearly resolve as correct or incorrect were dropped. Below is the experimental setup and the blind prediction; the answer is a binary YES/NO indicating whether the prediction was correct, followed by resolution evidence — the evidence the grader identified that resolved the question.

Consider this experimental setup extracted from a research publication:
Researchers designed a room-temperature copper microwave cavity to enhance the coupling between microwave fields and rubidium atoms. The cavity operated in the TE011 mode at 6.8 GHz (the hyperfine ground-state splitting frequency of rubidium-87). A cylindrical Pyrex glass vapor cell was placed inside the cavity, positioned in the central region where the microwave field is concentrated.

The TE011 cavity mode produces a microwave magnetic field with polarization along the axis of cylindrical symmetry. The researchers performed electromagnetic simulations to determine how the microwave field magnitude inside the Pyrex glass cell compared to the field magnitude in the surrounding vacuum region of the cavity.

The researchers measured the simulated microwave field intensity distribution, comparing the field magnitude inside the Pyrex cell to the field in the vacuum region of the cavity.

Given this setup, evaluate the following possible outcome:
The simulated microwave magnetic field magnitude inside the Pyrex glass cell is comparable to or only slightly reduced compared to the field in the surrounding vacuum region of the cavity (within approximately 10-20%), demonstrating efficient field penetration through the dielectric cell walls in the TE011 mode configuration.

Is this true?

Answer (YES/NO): NO